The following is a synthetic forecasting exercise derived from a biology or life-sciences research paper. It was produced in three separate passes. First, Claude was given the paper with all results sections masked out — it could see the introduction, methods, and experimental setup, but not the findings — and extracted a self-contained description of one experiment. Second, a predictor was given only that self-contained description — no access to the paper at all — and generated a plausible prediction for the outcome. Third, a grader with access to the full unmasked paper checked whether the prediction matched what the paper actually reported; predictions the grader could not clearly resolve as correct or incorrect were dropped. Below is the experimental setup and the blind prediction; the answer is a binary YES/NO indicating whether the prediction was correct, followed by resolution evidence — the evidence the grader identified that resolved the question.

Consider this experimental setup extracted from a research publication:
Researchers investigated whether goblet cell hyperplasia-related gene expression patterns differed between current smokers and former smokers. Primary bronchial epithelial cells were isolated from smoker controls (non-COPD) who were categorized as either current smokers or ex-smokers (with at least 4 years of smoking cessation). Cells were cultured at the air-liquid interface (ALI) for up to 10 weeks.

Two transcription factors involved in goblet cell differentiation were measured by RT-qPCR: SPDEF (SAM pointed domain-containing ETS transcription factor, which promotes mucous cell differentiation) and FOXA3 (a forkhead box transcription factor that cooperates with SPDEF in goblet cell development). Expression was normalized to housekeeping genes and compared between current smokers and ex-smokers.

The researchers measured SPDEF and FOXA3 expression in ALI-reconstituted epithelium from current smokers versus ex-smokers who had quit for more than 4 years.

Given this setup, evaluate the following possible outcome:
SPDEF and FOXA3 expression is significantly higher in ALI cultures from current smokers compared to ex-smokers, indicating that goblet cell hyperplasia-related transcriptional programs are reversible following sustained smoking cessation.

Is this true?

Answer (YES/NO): YES